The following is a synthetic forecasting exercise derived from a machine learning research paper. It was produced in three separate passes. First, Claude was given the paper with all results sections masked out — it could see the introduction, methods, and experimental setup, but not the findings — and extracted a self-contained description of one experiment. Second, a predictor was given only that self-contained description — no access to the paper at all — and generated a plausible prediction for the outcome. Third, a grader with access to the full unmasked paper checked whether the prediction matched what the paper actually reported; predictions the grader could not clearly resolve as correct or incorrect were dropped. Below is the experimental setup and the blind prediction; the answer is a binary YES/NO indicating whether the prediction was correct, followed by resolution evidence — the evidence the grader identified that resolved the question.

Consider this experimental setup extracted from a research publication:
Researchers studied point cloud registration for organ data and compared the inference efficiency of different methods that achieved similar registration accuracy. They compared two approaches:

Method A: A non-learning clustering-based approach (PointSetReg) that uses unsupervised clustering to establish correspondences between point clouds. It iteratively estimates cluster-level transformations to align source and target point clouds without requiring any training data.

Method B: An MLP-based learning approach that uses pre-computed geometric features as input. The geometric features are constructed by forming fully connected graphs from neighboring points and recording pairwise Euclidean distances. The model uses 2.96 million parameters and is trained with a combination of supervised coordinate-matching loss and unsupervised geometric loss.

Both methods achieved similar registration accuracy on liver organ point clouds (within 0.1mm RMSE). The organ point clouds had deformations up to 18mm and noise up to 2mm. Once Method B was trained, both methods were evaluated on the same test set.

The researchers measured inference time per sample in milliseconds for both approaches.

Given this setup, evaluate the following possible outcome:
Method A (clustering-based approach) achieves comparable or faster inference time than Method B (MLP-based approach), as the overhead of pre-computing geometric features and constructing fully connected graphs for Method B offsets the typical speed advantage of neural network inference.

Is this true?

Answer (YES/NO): NO